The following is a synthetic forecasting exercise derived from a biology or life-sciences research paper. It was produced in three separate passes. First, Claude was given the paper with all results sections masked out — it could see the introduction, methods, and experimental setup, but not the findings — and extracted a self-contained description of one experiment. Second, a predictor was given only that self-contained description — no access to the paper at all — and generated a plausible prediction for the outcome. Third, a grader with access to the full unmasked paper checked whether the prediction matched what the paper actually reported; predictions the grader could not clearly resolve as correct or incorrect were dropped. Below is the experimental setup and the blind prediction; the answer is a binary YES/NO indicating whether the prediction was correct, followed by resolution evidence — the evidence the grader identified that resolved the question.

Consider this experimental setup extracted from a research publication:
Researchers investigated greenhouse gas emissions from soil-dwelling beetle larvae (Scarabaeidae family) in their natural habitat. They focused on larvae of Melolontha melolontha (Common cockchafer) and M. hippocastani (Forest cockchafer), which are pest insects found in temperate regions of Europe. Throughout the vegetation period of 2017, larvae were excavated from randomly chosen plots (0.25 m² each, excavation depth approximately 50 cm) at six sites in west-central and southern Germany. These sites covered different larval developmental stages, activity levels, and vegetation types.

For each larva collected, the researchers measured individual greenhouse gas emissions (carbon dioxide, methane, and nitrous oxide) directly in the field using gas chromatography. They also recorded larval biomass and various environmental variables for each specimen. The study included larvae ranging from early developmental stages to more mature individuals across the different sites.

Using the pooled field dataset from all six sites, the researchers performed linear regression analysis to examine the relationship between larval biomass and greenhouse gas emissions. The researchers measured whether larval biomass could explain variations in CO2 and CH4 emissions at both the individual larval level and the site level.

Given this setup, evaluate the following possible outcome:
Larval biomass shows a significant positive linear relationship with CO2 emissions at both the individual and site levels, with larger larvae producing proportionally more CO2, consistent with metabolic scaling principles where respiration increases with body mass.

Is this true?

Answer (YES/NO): YES